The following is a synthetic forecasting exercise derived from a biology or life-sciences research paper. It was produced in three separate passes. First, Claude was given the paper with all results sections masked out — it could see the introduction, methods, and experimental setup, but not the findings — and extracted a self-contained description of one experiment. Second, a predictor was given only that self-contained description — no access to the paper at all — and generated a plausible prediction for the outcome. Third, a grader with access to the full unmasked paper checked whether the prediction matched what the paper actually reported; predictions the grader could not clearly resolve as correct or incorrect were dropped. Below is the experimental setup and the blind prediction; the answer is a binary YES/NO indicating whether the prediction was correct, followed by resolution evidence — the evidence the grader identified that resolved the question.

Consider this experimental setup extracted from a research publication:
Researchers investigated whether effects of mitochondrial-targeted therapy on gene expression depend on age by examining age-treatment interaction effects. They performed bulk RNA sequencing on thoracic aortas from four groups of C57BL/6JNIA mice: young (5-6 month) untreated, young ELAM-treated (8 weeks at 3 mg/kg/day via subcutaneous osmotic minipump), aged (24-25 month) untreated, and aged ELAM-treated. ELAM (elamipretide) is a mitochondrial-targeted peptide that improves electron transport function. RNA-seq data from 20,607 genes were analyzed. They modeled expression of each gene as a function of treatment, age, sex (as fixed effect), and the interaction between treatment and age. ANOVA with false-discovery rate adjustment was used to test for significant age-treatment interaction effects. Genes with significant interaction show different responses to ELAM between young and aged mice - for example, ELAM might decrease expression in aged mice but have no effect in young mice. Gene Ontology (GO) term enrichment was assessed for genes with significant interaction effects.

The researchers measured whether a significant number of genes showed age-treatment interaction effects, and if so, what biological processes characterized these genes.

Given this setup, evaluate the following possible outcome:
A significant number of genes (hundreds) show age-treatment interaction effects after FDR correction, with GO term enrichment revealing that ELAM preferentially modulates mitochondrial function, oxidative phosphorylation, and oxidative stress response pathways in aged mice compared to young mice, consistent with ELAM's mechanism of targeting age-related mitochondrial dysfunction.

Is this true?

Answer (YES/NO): NO